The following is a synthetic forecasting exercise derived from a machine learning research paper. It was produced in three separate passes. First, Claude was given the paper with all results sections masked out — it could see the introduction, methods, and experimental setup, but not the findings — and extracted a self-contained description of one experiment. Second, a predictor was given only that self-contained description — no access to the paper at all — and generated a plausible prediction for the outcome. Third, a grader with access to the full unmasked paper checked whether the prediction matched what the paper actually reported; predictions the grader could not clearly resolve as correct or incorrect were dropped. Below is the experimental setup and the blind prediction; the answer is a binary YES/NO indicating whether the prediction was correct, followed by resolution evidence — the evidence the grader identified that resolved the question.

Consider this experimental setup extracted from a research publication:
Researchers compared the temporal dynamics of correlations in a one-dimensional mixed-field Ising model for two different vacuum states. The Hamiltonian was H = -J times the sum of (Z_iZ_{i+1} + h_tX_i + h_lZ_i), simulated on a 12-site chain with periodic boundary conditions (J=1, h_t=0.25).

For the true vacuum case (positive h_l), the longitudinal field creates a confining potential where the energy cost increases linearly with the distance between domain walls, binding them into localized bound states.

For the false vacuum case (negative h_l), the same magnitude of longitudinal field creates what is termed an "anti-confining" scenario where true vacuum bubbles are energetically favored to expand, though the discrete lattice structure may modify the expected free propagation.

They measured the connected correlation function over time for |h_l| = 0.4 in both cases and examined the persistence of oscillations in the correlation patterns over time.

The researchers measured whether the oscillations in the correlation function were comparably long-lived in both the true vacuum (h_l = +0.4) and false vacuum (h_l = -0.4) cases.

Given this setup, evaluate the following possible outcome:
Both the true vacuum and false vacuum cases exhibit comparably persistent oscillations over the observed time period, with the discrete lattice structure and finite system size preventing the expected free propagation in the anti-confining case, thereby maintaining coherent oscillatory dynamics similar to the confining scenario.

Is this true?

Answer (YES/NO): YES